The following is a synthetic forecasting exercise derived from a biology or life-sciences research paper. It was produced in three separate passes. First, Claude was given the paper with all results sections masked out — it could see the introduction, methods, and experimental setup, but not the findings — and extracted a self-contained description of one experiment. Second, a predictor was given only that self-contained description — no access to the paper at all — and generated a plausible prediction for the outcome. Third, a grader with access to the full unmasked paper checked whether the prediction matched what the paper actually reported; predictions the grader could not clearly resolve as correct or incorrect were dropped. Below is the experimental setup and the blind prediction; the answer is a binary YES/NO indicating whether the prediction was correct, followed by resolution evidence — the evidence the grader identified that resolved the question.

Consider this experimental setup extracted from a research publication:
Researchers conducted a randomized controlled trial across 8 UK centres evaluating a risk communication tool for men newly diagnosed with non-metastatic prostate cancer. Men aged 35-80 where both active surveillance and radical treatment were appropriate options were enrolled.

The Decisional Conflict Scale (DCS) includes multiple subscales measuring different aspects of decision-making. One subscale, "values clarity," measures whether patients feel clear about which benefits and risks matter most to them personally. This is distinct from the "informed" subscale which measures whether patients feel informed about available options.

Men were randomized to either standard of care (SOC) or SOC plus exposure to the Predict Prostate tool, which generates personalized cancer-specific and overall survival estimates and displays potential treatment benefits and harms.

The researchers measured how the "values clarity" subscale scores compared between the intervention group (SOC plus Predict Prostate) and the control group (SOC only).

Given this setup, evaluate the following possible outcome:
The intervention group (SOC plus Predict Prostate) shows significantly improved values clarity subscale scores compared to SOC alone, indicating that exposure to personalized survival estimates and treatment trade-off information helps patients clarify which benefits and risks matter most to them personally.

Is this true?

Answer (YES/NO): YES